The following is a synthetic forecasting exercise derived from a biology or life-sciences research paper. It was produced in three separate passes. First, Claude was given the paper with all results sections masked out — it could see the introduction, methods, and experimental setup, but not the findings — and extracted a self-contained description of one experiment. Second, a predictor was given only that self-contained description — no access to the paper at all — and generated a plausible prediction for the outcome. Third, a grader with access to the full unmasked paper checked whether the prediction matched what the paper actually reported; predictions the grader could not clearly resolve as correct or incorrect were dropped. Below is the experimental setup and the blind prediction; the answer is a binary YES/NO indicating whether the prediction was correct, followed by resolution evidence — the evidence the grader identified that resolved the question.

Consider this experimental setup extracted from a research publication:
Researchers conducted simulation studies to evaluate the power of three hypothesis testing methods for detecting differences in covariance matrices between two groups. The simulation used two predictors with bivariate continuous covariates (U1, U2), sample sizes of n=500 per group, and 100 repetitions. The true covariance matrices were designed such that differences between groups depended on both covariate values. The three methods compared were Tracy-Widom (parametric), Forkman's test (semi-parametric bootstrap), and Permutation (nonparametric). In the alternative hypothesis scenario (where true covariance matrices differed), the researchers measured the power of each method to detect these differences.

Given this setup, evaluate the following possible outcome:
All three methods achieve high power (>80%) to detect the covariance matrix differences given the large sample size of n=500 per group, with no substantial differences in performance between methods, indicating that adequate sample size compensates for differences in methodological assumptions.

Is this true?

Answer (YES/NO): NO